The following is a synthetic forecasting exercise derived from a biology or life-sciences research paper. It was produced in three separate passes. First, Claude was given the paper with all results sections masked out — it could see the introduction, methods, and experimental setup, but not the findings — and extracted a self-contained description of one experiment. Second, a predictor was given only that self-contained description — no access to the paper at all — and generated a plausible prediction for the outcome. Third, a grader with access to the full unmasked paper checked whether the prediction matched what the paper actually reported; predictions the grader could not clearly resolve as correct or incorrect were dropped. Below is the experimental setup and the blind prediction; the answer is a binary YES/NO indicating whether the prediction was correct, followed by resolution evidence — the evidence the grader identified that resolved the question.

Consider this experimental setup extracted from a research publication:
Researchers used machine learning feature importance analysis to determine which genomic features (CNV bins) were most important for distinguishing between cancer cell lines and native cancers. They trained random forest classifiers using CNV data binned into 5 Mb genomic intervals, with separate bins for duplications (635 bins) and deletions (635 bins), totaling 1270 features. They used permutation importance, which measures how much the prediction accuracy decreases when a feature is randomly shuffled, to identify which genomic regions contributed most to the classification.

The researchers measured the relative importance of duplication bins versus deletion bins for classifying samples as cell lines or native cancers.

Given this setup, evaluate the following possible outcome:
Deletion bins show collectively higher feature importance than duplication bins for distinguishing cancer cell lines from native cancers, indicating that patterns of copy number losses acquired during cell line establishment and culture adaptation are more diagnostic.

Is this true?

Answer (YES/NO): NO